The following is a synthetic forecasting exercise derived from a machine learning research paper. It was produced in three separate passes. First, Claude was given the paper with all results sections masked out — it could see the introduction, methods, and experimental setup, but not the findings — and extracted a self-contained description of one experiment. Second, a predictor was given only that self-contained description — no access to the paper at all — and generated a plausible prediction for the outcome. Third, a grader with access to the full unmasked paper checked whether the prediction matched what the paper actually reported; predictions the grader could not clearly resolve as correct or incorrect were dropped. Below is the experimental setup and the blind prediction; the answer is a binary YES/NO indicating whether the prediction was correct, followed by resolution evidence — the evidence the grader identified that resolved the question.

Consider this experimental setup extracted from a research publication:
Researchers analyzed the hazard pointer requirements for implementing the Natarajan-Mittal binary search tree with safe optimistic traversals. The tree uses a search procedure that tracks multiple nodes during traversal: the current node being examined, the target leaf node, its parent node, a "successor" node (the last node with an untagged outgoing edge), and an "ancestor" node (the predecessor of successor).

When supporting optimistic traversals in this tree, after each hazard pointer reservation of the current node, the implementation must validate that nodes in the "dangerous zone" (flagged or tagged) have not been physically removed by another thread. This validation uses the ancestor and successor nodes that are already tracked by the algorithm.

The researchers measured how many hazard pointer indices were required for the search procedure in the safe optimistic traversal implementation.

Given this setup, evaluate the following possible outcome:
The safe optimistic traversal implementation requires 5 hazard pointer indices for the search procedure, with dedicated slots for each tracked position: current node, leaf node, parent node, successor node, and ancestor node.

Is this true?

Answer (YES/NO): YES